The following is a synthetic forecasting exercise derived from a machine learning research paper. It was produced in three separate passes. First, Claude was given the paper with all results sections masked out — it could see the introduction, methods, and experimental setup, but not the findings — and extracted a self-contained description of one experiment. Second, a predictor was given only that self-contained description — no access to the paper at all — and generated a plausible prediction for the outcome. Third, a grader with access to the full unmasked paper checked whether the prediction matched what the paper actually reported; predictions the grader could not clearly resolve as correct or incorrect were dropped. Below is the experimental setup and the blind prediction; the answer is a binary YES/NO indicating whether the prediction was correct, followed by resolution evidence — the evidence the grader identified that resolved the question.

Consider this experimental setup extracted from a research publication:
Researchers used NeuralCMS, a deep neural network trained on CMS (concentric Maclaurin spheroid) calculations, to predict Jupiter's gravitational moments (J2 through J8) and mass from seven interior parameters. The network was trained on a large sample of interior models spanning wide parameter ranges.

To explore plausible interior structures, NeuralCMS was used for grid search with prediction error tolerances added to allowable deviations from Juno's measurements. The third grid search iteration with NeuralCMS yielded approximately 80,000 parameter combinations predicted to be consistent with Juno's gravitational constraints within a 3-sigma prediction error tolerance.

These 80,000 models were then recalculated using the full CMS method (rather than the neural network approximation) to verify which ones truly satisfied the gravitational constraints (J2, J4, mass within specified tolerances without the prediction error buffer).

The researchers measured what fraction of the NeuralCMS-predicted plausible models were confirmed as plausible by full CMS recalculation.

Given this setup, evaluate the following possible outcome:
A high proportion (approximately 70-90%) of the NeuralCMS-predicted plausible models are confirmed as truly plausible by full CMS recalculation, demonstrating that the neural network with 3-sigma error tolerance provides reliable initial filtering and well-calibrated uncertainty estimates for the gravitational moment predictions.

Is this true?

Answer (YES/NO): NO